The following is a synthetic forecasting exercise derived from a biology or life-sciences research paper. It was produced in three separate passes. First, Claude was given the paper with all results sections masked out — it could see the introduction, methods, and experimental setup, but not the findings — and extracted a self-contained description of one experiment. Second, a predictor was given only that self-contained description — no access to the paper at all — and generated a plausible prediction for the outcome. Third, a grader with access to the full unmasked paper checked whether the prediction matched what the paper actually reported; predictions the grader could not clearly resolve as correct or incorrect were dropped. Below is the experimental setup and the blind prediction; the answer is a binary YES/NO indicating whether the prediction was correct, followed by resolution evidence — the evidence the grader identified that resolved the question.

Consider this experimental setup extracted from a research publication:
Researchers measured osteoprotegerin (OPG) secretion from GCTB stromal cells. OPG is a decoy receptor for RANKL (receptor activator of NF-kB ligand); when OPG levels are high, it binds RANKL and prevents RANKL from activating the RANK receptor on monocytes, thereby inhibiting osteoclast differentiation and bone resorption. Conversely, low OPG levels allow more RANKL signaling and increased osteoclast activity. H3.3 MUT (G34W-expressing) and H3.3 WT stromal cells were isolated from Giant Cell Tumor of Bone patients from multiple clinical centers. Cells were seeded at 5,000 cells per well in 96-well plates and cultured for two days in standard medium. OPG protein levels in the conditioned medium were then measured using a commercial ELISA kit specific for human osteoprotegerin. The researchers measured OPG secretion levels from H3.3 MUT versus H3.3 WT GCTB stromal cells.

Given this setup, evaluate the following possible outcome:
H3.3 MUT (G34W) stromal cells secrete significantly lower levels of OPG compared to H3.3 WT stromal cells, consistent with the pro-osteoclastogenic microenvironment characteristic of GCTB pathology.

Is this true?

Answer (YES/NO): YES